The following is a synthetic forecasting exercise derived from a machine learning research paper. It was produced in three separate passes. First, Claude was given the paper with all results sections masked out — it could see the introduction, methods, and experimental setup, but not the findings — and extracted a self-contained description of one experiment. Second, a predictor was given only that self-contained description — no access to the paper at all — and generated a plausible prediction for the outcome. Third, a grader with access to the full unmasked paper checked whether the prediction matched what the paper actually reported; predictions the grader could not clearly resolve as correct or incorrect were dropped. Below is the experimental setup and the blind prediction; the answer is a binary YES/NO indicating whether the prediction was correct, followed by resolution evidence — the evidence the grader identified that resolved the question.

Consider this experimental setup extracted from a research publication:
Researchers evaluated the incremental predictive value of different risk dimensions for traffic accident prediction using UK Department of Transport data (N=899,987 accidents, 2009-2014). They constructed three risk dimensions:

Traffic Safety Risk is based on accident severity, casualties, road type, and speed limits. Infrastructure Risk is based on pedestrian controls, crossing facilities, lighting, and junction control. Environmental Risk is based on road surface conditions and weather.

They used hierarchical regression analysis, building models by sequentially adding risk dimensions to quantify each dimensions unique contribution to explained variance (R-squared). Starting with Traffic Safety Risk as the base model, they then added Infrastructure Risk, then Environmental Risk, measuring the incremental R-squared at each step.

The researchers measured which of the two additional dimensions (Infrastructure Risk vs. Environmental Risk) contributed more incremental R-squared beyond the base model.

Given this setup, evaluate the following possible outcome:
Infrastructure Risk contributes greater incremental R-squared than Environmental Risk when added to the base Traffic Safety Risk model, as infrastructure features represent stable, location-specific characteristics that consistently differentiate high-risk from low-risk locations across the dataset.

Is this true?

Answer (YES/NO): NO